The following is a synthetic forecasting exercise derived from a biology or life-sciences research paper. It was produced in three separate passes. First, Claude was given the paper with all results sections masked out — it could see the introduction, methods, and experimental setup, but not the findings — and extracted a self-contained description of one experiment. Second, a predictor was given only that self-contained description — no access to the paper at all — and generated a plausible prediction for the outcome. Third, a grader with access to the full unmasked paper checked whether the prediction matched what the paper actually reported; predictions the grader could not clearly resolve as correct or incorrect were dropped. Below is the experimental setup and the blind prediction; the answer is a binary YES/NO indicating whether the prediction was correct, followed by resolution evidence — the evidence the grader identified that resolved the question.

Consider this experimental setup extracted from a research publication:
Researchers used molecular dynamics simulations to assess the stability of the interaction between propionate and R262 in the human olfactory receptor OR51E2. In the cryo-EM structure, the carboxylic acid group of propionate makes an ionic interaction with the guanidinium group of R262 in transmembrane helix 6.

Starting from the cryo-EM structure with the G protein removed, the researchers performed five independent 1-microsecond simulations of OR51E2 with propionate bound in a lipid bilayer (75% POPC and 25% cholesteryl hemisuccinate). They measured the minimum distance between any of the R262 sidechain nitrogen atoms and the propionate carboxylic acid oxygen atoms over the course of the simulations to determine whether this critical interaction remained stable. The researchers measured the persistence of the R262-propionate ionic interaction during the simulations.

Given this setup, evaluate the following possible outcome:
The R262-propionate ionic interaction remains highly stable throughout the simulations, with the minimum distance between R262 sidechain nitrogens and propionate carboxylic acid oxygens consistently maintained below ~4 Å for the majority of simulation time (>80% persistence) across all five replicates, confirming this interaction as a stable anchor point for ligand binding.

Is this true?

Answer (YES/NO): YES